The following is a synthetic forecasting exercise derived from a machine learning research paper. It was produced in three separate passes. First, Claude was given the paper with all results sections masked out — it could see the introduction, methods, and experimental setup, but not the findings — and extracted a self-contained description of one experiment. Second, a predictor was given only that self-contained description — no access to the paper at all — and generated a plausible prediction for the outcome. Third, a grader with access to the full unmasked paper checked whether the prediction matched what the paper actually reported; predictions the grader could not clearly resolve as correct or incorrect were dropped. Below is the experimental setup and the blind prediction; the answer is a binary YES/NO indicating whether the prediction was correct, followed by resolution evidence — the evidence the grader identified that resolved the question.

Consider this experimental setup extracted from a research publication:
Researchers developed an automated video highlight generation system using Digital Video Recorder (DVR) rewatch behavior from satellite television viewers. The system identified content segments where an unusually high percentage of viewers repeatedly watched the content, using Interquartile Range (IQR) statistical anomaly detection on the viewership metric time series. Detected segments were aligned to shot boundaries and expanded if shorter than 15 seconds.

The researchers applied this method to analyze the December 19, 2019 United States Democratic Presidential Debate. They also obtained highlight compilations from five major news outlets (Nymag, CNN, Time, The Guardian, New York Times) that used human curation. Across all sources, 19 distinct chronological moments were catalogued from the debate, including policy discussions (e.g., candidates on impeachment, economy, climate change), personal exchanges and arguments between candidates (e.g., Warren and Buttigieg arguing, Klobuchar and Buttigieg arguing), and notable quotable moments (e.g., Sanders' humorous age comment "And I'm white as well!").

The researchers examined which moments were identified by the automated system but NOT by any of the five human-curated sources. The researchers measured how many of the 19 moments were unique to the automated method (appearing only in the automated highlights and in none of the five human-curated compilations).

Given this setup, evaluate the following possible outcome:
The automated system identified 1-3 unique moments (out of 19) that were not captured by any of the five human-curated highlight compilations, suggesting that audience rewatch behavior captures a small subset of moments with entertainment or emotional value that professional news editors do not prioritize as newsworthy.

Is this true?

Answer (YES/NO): NO